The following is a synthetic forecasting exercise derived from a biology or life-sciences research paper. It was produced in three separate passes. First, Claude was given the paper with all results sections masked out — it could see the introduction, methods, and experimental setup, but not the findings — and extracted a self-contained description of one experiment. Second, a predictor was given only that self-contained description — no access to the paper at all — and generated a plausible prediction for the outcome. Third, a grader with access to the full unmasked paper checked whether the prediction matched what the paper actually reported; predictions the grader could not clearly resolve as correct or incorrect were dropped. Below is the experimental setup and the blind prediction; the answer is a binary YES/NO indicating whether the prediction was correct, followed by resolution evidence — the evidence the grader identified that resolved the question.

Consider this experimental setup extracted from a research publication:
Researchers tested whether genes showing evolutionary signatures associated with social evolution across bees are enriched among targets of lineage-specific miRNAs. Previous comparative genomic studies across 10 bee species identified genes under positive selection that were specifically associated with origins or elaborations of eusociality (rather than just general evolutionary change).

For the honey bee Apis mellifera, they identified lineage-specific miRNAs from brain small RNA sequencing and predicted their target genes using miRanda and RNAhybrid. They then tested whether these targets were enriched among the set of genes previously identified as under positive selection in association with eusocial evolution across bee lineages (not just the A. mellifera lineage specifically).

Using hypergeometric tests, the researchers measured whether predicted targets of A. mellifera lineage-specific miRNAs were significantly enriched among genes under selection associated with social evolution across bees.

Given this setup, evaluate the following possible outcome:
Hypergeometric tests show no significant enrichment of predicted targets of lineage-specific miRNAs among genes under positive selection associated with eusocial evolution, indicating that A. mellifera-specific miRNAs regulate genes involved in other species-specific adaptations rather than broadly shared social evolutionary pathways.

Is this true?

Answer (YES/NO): YES